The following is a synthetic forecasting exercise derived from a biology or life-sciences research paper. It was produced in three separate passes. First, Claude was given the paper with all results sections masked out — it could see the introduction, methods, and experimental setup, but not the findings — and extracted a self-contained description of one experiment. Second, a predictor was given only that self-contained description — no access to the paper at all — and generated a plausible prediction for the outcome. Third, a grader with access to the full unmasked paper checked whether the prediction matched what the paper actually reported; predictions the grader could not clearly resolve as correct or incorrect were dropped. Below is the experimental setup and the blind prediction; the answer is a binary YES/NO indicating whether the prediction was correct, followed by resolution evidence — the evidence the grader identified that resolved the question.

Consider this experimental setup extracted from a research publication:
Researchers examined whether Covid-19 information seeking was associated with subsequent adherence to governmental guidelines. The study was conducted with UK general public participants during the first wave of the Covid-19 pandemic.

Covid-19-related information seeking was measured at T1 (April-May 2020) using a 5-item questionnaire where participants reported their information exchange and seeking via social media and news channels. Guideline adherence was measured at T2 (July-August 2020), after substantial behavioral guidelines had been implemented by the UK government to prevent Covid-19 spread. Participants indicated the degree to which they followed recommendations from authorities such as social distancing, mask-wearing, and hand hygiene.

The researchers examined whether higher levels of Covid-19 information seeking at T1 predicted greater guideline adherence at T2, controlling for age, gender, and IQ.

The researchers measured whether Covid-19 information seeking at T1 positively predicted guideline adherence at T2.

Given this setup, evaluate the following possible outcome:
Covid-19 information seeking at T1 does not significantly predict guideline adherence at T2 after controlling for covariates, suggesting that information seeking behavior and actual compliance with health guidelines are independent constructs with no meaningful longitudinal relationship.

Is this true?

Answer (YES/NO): NO